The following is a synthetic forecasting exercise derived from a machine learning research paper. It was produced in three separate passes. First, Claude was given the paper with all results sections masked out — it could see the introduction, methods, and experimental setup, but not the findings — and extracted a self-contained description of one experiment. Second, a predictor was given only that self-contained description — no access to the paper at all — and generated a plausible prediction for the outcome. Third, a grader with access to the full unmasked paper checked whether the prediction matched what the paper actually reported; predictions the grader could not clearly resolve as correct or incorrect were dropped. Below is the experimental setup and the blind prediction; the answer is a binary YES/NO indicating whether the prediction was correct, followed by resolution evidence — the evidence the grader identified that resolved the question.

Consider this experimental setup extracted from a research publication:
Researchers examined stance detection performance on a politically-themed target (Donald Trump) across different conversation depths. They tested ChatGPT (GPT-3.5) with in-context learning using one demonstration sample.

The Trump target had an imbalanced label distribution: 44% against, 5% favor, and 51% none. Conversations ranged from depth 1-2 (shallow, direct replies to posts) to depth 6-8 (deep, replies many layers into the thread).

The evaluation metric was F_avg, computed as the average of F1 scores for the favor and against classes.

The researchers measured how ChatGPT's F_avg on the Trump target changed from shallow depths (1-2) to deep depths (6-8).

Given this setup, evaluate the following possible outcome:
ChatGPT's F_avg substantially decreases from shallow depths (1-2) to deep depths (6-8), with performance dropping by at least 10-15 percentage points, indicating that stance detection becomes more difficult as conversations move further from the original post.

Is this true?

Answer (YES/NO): NO